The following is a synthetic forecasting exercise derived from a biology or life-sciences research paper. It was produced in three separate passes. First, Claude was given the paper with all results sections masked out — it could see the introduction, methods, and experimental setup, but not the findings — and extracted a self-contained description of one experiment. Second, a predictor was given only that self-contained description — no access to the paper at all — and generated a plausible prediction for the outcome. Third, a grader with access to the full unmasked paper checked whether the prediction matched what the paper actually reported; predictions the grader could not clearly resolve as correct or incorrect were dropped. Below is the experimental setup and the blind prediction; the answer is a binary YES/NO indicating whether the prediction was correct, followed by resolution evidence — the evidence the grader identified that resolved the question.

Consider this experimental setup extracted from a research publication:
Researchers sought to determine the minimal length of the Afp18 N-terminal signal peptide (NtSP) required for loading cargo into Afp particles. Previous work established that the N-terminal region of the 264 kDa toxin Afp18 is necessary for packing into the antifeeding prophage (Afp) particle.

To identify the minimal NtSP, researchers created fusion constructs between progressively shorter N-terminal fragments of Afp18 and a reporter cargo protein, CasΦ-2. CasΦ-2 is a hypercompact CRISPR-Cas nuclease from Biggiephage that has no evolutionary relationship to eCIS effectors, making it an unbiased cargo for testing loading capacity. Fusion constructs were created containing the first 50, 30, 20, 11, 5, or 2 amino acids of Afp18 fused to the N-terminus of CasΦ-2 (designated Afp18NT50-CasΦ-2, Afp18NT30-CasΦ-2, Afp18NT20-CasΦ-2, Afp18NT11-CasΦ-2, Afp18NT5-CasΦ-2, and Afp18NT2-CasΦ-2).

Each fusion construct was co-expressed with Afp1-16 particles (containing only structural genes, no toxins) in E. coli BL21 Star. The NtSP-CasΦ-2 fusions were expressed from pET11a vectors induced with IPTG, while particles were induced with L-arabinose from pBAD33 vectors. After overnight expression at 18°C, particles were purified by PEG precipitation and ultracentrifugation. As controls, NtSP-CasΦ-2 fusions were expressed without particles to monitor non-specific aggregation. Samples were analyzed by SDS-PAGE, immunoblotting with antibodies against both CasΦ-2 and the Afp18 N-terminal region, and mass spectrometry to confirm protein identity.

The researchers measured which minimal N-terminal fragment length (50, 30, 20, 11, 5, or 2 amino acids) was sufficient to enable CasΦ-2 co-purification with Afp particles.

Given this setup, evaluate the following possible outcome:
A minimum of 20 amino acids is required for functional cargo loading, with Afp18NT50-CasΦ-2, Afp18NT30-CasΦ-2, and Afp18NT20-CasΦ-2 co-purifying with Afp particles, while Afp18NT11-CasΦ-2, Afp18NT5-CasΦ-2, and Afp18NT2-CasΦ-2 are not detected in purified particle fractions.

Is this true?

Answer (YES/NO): YES